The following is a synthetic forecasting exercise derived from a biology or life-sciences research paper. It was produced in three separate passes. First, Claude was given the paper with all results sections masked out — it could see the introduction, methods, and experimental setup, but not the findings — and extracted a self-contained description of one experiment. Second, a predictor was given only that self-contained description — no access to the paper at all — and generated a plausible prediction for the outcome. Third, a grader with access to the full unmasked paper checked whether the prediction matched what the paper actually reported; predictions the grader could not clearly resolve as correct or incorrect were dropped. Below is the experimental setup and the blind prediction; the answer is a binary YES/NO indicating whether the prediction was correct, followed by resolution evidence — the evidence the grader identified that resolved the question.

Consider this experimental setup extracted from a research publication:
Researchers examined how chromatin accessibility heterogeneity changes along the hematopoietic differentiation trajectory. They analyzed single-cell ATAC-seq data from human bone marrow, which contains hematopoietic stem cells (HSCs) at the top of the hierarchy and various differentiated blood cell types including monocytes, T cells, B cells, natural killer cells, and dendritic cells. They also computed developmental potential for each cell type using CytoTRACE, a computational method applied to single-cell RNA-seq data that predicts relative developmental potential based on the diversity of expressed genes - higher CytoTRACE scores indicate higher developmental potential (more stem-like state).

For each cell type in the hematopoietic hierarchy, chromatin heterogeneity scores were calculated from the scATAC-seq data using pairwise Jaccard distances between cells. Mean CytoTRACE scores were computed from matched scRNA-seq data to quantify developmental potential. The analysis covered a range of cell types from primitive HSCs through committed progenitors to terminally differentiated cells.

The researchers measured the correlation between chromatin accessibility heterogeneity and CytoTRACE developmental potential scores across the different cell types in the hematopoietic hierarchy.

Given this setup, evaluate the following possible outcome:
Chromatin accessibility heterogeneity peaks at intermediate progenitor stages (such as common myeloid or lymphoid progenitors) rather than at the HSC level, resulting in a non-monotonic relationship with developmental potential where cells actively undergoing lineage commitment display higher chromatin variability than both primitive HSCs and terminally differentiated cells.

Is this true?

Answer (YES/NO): NO